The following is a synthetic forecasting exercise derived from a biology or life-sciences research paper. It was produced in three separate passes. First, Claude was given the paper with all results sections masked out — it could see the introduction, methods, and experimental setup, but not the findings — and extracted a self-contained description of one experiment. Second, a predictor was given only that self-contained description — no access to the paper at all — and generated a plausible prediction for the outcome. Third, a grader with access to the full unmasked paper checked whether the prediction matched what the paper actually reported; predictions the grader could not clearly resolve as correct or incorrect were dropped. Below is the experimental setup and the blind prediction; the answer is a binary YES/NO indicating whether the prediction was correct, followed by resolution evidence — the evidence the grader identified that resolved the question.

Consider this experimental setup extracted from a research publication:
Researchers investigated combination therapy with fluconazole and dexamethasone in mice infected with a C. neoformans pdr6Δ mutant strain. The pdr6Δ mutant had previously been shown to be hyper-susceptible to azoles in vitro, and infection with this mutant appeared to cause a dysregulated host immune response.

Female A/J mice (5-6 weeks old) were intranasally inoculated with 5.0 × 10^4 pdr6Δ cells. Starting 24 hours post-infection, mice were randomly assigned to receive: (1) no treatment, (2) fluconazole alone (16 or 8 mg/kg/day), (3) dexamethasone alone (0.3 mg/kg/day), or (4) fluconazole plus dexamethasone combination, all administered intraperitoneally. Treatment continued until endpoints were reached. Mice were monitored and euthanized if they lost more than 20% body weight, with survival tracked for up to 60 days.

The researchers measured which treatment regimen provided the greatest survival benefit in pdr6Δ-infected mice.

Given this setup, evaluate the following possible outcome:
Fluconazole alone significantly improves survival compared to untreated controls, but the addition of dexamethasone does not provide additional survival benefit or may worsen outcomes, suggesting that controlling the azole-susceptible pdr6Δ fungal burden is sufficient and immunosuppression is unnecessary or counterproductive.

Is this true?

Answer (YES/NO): NO